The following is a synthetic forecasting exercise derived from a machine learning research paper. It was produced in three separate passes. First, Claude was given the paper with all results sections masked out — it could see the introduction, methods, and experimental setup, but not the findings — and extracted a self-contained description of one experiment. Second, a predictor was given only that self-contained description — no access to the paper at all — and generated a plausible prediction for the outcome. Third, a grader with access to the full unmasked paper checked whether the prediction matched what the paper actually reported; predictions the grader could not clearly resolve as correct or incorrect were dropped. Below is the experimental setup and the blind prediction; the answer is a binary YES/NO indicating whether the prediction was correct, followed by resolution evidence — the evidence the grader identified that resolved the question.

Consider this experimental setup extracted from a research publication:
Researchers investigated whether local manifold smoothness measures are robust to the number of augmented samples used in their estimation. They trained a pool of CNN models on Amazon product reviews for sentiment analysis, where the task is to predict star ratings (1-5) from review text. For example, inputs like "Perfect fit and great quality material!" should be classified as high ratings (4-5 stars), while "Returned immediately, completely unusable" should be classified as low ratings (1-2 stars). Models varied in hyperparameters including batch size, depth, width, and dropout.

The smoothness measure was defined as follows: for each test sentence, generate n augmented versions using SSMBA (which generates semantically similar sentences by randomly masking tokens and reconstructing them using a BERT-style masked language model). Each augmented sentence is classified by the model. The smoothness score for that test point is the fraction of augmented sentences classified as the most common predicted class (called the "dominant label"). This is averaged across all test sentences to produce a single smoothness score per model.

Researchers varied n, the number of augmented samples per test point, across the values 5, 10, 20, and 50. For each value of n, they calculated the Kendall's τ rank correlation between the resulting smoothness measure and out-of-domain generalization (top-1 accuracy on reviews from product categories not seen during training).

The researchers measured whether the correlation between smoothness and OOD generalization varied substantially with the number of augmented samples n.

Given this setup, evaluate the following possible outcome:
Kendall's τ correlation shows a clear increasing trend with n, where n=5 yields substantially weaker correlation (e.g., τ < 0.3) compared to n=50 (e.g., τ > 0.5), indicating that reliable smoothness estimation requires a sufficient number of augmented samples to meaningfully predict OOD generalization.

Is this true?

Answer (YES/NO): NO